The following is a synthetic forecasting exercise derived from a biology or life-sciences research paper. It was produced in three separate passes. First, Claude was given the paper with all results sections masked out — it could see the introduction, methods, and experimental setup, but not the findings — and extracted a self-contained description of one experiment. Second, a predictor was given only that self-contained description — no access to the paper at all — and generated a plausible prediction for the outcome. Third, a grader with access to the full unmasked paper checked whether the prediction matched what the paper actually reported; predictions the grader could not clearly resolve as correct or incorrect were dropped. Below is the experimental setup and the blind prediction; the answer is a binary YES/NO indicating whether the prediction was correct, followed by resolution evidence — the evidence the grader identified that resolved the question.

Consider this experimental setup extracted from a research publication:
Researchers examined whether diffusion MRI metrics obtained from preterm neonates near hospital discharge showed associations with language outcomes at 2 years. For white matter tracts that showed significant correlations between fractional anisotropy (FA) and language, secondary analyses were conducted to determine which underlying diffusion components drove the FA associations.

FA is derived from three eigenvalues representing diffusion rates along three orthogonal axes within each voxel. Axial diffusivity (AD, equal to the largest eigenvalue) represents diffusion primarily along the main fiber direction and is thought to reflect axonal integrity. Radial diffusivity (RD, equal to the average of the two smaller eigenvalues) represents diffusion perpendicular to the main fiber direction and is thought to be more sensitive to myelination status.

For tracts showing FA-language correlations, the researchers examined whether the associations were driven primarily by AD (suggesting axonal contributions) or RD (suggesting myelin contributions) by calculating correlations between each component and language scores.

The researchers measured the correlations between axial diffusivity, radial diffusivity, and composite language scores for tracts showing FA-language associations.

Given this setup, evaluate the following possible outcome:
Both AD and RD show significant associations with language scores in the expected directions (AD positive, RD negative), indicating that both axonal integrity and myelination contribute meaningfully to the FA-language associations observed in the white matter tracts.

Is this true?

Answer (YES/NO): NO